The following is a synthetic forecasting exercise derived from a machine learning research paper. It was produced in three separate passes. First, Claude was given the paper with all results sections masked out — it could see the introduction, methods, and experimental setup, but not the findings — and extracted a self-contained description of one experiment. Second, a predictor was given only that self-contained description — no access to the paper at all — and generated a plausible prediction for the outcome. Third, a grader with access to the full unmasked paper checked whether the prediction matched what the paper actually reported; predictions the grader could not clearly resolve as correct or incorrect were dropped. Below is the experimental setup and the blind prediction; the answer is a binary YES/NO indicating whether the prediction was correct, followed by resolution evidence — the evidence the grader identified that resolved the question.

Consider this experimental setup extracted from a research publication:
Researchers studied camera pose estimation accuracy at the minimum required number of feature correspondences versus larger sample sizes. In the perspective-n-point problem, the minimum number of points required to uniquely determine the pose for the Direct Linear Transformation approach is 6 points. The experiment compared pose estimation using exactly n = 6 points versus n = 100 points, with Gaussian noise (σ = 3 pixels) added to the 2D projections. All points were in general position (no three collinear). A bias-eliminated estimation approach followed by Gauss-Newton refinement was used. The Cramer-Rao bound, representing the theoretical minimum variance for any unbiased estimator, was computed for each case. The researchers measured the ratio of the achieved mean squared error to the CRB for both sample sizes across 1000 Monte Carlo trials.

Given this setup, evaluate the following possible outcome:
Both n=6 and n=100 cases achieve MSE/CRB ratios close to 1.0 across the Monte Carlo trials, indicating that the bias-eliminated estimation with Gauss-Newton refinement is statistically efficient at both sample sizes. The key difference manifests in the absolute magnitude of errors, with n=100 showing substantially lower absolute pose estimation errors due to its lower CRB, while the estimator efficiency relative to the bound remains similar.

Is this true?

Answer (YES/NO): NO